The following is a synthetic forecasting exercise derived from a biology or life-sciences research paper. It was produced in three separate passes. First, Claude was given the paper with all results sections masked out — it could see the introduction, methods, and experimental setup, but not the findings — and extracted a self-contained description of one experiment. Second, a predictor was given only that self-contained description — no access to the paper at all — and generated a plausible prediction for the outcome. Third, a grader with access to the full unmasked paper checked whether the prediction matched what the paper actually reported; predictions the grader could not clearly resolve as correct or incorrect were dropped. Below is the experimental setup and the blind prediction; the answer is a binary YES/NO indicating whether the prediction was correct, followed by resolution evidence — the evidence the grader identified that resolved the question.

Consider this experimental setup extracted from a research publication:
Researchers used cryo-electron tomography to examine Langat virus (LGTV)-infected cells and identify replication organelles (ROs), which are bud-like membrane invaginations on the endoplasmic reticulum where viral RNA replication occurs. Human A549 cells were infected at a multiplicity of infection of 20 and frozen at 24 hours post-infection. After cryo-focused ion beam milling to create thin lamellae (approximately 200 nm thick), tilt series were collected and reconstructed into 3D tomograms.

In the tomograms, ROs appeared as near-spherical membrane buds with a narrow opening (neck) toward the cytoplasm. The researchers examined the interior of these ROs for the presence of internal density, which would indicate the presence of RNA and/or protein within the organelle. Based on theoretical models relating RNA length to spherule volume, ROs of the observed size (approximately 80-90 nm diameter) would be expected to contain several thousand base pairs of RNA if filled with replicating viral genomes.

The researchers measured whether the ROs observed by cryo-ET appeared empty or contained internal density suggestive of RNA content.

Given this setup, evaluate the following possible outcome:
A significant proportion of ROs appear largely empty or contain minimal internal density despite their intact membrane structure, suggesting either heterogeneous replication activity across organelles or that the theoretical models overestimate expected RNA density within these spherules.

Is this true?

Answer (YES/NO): NO